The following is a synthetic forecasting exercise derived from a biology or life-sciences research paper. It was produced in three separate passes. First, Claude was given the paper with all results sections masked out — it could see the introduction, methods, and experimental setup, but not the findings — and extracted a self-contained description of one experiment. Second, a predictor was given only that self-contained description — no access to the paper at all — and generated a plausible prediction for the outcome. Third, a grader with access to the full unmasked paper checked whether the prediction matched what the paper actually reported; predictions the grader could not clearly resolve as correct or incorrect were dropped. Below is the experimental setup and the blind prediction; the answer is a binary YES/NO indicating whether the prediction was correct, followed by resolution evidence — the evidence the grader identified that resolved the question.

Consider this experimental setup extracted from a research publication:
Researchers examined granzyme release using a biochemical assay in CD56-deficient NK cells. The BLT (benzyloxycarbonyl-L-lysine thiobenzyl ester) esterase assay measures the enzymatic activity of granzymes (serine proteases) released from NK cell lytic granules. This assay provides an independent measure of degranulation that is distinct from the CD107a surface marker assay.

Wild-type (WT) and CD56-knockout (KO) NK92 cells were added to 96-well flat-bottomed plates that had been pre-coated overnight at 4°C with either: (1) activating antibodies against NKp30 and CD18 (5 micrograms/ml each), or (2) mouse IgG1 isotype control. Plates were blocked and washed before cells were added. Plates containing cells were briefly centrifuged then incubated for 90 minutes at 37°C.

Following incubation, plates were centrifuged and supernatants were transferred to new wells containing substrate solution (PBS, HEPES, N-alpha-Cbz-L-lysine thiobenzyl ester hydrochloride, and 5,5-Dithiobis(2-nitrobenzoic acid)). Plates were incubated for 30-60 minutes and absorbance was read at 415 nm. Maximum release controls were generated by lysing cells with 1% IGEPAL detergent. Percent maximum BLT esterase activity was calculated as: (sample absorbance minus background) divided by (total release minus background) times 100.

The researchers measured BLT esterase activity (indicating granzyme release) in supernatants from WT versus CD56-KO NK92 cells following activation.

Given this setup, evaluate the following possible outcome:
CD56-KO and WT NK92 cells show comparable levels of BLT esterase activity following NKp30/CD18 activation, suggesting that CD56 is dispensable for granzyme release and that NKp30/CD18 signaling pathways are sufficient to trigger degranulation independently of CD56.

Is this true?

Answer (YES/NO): NO